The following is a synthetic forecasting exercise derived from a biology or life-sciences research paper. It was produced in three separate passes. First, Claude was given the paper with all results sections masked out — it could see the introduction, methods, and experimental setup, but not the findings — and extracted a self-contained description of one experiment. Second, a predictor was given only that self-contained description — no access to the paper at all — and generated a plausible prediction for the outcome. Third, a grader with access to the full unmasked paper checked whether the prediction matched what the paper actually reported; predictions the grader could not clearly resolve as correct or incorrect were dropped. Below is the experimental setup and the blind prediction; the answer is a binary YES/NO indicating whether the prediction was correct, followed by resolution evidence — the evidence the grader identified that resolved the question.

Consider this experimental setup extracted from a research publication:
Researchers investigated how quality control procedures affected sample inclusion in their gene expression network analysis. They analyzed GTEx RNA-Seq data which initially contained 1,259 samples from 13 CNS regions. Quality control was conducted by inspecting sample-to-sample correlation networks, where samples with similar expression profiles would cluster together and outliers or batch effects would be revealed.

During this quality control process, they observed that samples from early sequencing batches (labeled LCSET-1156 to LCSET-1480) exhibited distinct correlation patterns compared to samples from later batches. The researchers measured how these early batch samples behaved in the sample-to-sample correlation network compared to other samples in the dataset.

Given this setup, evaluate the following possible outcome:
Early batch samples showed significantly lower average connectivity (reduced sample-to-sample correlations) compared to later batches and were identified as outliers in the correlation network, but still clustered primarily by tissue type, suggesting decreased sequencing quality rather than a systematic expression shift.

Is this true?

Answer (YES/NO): NO